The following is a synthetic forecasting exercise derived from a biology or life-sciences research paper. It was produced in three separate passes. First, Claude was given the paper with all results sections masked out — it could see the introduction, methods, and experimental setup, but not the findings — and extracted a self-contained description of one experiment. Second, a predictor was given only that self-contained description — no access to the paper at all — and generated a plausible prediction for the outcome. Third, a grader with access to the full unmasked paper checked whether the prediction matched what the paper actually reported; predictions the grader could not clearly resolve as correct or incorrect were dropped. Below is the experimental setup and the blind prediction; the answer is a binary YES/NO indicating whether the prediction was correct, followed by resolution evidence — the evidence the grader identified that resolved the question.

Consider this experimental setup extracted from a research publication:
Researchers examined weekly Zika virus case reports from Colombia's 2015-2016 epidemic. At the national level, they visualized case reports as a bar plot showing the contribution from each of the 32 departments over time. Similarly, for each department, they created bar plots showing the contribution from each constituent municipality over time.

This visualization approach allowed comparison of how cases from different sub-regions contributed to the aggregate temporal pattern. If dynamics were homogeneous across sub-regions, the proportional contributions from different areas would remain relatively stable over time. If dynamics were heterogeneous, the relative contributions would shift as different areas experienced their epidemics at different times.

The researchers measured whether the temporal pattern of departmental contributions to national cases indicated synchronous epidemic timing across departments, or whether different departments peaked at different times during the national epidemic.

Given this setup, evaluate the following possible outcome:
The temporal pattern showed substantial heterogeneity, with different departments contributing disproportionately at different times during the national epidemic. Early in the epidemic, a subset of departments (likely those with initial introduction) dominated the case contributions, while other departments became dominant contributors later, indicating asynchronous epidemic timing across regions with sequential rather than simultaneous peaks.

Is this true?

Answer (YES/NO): YES